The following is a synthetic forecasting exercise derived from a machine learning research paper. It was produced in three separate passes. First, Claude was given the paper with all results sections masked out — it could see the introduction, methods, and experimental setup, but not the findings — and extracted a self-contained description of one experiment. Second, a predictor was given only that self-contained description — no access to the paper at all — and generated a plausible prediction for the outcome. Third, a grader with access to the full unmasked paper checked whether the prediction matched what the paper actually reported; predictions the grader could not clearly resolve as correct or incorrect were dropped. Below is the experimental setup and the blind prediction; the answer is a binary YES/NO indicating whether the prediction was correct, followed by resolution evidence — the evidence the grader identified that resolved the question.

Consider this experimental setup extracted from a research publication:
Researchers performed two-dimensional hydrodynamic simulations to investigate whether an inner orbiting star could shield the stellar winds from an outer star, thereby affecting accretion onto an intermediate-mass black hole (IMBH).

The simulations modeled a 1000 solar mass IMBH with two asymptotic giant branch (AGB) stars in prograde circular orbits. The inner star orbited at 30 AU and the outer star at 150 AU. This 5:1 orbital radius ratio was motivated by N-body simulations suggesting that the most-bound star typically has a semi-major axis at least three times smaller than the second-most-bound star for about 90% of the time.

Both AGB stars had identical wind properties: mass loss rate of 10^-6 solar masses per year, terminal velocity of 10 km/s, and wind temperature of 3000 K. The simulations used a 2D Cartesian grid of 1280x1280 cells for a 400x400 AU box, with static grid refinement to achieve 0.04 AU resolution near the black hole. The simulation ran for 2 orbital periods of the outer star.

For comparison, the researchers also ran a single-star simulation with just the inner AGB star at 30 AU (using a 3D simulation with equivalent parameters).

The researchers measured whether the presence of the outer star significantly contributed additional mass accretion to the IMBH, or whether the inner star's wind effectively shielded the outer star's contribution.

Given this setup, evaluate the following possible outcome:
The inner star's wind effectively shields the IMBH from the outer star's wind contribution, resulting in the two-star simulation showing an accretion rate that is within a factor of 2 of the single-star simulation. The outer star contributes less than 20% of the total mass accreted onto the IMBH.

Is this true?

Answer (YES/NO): NO